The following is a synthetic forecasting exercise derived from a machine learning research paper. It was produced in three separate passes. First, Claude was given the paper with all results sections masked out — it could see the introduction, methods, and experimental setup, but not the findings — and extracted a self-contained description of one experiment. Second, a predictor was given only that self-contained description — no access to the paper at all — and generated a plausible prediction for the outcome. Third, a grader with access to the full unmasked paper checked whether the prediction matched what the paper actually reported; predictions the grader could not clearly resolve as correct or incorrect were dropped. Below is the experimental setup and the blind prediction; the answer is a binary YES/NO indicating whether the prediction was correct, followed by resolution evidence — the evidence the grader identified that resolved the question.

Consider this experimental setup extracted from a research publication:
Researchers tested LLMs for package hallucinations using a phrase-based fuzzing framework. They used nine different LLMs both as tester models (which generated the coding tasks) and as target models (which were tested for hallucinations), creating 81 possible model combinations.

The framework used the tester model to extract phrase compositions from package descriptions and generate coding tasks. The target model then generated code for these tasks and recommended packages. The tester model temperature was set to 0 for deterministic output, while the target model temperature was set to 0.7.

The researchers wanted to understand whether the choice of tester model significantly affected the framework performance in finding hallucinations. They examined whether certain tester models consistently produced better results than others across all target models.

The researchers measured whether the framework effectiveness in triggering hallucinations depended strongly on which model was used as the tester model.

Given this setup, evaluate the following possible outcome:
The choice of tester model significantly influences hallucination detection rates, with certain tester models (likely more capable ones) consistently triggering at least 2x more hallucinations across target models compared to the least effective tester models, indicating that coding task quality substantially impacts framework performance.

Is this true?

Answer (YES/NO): NO